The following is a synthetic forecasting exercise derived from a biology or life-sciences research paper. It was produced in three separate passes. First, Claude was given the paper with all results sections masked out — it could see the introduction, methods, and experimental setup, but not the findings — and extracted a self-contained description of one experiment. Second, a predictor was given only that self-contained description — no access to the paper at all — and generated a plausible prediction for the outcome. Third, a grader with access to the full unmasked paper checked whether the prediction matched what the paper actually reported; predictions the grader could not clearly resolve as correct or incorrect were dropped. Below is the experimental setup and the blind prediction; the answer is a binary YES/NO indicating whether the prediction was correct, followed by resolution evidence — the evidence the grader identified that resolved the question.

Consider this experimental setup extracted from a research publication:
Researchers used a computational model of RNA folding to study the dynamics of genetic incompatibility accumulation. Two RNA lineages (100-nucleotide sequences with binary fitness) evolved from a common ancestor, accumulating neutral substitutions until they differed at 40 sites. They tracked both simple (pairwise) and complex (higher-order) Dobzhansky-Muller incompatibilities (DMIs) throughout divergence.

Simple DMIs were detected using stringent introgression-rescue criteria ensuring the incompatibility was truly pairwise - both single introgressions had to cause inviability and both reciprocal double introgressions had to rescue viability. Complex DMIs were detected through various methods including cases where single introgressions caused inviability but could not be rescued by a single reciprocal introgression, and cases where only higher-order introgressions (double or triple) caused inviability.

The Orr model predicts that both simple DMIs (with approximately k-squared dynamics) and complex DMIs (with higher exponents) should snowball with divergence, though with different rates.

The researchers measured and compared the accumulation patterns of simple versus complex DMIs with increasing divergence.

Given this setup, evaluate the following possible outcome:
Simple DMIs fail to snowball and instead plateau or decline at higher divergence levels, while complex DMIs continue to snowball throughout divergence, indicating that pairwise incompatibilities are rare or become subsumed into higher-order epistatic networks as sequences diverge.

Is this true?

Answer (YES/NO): NO